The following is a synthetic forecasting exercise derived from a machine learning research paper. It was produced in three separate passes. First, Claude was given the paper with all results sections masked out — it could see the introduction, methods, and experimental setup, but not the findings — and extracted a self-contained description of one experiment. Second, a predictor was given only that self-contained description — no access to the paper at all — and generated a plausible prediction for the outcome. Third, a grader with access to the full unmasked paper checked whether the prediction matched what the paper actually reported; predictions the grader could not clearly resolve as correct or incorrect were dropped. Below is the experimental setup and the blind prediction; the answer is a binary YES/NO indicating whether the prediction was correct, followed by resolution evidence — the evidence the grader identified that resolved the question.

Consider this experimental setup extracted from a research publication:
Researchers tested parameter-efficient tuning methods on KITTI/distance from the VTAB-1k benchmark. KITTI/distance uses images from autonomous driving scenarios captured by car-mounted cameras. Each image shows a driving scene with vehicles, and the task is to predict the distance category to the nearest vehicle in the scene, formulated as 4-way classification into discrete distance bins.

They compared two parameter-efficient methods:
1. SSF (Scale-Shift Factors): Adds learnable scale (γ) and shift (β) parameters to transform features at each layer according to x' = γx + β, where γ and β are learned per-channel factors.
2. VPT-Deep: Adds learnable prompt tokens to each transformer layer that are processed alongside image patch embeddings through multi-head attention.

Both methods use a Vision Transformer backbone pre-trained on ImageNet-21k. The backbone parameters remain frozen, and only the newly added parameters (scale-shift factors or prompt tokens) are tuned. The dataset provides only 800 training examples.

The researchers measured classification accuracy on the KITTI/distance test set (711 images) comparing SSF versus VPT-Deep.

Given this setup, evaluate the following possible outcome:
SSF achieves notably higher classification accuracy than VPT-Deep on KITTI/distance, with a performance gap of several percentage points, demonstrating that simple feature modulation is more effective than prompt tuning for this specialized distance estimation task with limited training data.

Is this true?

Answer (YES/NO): YES